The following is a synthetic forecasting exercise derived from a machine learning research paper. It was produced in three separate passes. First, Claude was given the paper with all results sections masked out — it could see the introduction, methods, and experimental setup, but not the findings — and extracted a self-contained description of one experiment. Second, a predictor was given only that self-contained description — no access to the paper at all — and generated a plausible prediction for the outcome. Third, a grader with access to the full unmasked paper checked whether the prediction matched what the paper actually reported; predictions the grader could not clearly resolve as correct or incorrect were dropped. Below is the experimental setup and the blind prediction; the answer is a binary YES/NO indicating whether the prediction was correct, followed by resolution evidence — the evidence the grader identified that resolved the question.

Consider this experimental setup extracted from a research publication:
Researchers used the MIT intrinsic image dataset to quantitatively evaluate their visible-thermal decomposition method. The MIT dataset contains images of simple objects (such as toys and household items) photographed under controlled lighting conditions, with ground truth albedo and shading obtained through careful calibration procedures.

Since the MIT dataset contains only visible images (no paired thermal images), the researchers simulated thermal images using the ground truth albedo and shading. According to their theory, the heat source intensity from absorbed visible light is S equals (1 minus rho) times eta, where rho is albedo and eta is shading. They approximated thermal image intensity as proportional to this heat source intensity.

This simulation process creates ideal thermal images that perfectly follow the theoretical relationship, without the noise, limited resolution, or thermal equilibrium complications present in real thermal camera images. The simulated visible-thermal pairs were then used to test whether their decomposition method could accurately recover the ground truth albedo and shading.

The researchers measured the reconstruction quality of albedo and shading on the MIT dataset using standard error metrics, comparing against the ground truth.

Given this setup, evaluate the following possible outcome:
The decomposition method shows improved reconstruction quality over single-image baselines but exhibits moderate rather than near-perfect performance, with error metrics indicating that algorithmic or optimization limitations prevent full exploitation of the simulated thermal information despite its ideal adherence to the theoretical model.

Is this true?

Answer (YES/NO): NO